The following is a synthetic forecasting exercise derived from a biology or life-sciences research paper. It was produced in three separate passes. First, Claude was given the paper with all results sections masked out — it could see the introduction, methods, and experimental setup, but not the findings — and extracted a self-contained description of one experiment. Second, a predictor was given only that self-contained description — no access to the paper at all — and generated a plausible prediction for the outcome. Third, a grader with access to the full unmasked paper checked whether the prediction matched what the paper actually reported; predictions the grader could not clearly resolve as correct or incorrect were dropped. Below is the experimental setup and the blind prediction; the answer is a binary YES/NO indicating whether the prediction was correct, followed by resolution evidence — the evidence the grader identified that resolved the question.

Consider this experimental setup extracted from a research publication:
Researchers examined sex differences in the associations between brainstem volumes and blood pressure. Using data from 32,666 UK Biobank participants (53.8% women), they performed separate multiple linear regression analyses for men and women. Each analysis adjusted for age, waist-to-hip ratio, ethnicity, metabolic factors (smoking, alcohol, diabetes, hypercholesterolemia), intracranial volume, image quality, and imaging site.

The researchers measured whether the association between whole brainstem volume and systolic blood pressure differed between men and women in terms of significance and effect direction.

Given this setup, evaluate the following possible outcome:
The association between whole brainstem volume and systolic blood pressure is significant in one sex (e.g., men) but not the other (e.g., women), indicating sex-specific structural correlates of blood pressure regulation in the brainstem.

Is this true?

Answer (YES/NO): NO